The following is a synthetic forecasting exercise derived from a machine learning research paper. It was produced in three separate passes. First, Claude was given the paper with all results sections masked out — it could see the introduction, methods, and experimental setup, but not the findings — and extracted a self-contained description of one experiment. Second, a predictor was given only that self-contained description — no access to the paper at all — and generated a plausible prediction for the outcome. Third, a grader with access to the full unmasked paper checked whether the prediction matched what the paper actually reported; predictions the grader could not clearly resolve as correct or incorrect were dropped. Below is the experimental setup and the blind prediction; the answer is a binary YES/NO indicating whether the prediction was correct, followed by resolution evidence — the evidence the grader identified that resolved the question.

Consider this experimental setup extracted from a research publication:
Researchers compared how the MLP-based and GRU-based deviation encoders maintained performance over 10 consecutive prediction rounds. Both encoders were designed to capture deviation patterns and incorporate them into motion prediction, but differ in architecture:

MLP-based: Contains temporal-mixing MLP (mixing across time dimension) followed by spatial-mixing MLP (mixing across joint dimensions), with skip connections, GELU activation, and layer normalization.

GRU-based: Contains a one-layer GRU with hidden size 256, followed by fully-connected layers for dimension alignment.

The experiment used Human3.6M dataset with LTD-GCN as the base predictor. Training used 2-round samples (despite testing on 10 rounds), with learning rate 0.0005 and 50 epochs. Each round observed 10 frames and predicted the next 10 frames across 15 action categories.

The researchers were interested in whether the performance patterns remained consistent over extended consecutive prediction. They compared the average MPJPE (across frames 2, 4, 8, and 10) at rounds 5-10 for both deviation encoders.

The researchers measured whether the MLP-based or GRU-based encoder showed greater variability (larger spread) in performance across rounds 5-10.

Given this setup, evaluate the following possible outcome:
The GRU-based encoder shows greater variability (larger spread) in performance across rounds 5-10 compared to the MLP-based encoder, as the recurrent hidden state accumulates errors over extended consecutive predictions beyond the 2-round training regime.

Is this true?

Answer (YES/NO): YES